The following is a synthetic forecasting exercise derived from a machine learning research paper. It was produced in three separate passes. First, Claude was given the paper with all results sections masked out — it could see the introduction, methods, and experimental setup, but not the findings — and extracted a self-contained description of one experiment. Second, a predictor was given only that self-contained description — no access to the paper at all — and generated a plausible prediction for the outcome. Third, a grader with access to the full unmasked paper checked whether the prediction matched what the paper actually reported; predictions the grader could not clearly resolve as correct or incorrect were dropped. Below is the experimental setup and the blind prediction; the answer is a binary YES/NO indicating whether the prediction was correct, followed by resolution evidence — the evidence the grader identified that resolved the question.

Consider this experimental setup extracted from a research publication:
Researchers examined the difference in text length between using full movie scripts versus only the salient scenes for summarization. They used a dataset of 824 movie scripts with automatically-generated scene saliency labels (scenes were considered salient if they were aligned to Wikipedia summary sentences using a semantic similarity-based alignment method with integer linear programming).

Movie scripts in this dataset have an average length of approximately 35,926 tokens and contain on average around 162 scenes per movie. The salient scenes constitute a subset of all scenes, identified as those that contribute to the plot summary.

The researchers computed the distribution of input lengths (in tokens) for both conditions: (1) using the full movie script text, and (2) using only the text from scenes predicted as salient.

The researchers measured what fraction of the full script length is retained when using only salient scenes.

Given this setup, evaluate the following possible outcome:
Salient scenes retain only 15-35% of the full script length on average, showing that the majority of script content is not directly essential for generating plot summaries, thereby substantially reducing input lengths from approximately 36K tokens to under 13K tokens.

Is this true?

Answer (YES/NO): NO